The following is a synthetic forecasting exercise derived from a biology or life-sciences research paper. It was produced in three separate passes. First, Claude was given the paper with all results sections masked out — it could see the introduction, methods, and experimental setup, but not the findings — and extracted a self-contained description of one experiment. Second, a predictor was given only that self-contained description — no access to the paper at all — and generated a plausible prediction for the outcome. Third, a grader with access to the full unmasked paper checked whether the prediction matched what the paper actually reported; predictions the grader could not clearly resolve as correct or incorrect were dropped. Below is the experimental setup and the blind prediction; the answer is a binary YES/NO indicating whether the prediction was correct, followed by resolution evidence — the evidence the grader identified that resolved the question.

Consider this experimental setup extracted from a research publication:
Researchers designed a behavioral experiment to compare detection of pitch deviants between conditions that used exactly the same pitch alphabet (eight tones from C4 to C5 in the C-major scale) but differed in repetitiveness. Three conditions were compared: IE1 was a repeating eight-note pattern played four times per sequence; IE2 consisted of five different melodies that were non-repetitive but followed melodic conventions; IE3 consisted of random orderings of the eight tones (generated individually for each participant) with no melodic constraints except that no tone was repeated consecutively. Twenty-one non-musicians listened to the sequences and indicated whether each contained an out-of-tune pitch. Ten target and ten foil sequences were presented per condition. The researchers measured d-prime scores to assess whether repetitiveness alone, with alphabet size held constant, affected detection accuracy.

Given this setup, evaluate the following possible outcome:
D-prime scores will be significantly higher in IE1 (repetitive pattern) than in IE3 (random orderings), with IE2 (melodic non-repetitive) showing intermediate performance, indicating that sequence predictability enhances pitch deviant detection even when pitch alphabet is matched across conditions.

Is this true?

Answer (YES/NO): NO